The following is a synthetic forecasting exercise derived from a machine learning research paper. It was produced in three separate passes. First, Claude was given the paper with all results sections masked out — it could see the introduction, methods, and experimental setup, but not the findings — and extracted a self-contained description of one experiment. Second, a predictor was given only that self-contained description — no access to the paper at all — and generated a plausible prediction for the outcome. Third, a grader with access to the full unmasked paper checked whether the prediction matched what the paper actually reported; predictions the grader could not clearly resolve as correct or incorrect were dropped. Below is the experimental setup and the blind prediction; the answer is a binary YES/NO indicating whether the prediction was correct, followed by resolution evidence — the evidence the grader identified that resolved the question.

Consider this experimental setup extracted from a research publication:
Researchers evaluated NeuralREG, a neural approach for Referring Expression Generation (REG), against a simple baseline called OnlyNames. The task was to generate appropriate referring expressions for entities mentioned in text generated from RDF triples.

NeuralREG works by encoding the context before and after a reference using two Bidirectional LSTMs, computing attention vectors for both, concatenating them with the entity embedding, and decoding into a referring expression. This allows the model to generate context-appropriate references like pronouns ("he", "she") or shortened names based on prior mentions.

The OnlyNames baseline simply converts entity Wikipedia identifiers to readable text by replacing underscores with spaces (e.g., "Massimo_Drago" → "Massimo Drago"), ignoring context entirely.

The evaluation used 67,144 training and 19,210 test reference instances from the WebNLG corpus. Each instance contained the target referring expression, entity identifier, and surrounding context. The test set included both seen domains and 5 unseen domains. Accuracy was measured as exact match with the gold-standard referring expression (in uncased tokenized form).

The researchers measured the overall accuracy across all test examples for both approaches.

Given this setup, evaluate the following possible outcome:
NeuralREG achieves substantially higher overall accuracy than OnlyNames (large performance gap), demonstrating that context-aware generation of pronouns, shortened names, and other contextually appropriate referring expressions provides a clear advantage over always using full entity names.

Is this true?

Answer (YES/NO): NO